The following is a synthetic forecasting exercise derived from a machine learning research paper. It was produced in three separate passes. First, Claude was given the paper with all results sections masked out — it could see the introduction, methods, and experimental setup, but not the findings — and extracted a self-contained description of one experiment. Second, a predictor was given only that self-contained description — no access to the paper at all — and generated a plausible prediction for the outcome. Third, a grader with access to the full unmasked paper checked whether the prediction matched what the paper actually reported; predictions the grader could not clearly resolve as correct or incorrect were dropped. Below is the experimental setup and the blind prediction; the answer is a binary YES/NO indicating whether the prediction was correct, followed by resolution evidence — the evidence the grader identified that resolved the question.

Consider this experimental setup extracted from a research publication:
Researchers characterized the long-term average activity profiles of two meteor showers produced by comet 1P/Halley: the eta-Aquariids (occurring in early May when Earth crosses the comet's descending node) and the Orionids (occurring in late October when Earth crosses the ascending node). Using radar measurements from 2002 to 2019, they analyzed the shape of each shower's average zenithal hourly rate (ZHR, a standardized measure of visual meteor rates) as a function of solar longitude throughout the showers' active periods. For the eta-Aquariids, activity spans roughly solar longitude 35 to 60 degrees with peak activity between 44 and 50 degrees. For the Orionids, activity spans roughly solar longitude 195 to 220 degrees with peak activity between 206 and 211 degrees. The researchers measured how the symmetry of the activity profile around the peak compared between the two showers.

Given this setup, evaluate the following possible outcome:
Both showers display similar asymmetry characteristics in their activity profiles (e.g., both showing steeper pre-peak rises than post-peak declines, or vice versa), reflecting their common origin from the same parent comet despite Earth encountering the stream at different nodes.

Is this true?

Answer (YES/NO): NO